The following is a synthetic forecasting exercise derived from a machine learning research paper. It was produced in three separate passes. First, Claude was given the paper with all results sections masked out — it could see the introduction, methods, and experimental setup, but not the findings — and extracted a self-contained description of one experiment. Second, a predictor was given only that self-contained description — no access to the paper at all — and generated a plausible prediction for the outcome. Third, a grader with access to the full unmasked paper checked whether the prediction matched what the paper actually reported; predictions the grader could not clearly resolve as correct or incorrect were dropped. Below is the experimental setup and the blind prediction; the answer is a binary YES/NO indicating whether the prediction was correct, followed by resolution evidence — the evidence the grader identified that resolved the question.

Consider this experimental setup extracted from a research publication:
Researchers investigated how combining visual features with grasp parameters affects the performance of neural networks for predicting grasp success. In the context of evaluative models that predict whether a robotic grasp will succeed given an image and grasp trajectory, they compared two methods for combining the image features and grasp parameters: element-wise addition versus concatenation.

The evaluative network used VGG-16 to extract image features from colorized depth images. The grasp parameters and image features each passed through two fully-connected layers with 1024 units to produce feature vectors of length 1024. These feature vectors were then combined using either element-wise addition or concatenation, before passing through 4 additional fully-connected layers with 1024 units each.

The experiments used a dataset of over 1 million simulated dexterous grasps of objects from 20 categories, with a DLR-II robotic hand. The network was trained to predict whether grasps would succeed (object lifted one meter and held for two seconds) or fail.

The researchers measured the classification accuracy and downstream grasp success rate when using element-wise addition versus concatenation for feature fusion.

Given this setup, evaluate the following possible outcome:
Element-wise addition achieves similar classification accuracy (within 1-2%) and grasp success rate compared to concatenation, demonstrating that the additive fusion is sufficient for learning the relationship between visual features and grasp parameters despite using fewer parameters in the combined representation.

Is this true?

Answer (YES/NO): YES